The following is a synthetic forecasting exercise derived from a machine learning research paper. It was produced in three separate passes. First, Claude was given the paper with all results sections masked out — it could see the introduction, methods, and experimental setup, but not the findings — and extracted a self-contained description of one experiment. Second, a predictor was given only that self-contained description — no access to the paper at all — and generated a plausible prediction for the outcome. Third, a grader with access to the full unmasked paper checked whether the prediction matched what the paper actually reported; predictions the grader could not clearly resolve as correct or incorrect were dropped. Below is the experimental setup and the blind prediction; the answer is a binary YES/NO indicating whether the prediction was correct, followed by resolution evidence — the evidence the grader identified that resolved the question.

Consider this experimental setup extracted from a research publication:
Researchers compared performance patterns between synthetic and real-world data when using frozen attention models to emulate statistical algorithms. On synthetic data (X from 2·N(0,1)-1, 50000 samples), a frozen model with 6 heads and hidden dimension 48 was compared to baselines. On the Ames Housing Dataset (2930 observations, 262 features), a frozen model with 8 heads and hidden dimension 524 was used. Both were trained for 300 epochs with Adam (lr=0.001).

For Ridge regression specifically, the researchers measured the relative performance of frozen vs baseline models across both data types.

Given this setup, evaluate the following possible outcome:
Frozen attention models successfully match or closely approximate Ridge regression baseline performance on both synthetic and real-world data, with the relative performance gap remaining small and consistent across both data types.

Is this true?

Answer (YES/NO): NO